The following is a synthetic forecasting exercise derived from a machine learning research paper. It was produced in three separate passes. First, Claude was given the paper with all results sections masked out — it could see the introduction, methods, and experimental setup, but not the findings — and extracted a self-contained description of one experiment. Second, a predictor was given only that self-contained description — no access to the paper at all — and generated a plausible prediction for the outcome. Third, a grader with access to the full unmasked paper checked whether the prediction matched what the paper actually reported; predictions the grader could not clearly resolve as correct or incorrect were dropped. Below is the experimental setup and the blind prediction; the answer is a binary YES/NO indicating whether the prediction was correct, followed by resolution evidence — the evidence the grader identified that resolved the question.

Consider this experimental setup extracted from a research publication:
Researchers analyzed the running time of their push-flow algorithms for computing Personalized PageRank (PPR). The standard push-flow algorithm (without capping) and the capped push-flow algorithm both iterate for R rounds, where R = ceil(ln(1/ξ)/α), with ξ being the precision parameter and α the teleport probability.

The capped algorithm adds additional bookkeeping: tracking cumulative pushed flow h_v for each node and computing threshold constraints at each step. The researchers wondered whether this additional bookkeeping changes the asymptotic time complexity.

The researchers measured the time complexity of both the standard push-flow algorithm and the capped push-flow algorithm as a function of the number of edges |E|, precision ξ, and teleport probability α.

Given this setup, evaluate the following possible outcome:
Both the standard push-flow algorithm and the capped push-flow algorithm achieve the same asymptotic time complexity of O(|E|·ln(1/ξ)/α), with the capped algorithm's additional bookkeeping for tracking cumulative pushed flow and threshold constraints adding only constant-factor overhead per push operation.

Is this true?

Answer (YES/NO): YES